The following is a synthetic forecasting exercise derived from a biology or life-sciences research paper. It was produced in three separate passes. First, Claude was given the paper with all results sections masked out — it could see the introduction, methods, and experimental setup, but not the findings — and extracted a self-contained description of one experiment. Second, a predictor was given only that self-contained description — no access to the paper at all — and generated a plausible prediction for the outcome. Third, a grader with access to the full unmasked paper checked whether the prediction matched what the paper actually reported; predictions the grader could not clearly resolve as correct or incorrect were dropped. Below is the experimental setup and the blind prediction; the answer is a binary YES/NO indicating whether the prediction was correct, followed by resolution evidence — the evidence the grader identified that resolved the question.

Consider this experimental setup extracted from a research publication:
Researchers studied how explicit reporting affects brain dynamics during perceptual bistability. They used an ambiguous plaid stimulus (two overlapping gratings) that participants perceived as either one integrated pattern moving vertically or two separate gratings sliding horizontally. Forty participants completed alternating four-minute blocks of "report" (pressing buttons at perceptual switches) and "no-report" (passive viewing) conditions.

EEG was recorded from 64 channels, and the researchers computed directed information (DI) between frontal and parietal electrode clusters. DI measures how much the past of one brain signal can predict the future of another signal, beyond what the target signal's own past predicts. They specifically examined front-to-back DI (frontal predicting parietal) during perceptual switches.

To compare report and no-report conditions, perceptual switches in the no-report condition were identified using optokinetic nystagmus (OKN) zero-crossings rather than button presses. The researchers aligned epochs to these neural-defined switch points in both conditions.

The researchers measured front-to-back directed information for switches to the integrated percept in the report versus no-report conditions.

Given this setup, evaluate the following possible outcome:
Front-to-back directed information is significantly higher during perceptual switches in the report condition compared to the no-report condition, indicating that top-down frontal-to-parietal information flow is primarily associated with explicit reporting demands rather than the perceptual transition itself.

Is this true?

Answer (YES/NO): NO